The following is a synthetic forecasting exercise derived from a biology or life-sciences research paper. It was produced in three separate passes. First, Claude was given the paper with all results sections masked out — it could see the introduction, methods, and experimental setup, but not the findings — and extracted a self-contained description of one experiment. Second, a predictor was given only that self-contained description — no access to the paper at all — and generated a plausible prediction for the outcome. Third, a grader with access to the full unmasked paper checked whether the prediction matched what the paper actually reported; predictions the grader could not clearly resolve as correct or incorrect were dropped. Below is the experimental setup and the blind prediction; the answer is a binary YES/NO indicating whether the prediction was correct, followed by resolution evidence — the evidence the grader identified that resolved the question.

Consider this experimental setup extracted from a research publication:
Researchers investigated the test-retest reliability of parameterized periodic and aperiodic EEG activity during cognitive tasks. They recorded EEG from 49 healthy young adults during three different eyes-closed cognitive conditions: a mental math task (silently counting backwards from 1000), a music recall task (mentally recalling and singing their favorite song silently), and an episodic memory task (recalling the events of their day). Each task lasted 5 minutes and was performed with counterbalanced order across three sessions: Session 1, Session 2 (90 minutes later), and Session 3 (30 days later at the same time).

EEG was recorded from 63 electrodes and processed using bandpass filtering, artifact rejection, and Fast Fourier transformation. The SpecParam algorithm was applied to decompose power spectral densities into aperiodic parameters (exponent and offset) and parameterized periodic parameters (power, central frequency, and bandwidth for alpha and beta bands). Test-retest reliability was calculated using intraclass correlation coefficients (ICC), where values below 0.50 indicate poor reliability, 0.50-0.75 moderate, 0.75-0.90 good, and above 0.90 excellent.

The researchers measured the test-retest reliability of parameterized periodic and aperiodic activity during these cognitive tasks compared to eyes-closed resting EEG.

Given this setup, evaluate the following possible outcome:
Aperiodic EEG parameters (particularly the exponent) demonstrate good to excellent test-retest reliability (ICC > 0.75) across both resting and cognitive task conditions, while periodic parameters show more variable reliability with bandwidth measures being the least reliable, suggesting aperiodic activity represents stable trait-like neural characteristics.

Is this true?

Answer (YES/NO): NO